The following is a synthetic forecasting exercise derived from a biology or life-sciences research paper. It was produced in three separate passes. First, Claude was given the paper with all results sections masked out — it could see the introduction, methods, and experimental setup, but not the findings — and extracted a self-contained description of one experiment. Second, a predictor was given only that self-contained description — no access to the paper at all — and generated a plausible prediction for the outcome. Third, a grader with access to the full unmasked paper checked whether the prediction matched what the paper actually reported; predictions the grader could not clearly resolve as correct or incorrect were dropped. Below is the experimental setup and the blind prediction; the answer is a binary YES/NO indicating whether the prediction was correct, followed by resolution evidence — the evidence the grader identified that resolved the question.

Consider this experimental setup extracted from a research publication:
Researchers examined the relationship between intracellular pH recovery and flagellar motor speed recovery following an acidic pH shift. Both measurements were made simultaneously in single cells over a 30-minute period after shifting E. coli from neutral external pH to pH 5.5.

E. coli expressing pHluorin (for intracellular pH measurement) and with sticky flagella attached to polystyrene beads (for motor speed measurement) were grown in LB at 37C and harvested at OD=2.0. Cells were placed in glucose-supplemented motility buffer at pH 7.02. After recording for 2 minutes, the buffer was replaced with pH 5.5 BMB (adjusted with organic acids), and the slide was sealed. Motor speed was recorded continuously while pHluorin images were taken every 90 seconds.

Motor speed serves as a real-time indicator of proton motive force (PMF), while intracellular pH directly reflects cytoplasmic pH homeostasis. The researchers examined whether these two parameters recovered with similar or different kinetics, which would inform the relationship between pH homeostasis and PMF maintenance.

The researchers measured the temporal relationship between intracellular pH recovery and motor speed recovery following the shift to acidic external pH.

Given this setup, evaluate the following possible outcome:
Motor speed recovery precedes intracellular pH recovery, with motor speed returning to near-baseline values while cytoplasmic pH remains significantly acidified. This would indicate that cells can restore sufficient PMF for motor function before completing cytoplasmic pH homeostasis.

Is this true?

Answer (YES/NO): NO